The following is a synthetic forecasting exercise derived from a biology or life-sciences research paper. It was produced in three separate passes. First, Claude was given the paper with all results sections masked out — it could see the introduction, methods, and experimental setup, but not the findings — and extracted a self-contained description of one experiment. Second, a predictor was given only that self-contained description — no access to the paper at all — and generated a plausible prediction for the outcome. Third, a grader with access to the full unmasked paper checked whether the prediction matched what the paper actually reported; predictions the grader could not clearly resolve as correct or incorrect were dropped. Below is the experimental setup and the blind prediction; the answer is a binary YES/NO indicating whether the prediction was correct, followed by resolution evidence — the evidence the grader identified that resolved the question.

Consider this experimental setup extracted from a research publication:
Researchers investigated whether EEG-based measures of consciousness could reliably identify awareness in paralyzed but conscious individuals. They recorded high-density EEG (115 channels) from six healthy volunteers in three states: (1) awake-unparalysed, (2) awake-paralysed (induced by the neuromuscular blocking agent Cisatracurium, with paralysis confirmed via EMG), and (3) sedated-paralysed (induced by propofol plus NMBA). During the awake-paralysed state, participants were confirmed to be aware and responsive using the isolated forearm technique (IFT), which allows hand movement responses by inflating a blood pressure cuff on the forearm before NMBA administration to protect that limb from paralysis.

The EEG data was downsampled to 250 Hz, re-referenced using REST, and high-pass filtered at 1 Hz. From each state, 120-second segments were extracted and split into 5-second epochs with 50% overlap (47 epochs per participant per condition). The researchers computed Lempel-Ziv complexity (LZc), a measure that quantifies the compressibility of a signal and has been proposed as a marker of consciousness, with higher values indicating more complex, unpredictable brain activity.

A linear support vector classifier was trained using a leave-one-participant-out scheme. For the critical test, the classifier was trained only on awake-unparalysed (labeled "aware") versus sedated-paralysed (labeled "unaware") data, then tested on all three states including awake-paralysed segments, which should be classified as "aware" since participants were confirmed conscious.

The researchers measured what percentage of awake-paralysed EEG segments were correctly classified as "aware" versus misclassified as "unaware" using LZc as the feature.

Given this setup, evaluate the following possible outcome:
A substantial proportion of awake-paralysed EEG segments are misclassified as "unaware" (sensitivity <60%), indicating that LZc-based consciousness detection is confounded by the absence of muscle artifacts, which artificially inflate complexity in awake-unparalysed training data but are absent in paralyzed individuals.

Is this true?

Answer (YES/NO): YES